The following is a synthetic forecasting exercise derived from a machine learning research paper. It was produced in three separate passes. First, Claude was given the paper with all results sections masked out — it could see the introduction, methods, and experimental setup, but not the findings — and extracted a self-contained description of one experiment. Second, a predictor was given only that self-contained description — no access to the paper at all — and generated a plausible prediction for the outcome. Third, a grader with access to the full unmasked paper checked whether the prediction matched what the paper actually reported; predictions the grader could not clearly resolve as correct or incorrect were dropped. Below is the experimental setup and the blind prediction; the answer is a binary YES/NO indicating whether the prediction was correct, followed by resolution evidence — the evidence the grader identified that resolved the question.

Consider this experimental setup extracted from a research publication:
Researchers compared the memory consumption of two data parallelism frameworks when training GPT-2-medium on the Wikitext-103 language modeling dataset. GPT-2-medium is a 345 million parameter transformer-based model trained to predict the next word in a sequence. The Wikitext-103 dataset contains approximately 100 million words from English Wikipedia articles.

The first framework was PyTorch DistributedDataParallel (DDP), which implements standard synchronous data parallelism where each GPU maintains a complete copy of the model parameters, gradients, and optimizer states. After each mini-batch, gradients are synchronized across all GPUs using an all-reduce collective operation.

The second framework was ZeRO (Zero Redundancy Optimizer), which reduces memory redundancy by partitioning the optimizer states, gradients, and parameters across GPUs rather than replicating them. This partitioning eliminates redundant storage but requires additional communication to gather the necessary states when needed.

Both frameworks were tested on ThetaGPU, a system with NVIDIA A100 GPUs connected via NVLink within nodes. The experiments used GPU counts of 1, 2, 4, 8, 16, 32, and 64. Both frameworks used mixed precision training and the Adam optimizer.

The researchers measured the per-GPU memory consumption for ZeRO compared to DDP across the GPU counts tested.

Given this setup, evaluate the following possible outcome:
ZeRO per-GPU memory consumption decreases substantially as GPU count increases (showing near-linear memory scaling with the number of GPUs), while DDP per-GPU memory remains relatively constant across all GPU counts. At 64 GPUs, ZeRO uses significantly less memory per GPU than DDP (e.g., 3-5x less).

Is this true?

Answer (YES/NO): NO